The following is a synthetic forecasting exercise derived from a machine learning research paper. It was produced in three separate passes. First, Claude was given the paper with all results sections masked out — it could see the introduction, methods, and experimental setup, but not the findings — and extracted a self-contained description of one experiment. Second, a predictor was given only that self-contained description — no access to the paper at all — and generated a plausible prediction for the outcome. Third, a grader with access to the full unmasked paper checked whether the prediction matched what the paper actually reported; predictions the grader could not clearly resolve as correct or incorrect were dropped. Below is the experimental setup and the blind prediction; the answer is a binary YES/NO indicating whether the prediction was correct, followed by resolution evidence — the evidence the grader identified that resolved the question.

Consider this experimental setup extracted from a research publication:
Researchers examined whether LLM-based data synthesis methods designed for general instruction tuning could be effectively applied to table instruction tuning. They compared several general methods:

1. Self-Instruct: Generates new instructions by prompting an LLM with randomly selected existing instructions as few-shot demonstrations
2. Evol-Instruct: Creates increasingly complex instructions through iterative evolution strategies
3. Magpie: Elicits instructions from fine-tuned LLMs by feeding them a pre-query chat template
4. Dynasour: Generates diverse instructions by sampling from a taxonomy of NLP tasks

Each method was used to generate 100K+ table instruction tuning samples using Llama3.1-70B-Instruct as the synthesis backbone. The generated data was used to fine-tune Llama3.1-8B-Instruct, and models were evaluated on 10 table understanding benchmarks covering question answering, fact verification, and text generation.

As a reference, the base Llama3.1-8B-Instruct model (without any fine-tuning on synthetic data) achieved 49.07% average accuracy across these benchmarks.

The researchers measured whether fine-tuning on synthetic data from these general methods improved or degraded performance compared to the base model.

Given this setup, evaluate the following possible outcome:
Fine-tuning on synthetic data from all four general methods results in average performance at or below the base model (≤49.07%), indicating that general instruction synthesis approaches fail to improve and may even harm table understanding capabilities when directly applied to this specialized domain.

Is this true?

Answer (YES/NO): NO